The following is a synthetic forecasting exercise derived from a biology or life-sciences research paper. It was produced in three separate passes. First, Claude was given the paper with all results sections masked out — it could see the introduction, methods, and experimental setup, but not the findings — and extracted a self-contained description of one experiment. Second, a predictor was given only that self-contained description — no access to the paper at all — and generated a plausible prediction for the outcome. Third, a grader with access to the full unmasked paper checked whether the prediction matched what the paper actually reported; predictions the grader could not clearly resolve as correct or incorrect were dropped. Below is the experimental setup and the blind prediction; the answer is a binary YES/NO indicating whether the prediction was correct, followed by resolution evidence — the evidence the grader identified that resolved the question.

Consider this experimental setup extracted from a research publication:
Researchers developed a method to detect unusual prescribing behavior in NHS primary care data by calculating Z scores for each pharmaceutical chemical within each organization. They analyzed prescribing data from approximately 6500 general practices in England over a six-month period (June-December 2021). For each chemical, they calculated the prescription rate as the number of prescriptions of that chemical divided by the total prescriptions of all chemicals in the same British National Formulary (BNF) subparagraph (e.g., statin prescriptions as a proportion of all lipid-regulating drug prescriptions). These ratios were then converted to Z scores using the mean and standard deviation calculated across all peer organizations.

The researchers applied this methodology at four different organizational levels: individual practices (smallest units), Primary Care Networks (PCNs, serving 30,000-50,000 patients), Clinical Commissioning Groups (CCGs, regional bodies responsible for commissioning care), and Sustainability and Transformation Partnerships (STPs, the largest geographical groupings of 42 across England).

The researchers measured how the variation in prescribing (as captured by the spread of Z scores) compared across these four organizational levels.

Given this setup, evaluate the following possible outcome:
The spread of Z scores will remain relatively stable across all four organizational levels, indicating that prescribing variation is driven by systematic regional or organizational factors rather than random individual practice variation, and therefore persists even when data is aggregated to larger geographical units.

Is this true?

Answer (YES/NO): NO